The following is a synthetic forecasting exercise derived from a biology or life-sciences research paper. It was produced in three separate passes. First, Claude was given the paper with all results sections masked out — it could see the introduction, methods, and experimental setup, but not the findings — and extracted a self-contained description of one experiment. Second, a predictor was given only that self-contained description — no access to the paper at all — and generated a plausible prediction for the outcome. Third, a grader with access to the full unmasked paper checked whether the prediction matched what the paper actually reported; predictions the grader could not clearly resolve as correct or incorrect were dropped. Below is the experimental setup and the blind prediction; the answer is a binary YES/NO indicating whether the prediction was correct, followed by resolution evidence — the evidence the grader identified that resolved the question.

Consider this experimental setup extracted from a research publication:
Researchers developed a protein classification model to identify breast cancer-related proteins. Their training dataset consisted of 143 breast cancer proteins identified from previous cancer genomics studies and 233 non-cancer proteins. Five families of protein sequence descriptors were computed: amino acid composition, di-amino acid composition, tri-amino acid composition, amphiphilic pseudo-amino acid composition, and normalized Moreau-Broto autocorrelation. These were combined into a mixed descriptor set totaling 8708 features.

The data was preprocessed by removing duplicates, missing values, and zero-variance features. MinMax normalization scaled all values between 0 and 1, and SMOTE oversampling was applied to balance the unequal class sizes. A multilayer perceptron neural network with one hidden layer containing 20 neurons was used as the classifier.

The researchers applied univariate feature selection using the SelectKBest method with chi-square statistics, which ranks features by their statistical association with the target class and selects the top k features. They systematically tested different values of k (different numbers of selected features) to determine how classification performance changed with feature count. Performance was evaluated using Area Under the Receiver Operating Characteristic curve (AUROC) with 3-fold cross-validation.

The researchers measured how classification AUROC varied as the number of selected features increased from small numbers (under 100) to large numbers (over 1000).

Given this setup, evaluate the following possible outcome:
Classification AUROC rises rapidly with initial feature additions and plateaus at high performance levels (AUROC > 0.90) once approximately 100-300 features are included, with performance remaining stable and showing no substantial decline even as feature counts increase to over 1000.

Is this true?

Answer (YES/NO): NO